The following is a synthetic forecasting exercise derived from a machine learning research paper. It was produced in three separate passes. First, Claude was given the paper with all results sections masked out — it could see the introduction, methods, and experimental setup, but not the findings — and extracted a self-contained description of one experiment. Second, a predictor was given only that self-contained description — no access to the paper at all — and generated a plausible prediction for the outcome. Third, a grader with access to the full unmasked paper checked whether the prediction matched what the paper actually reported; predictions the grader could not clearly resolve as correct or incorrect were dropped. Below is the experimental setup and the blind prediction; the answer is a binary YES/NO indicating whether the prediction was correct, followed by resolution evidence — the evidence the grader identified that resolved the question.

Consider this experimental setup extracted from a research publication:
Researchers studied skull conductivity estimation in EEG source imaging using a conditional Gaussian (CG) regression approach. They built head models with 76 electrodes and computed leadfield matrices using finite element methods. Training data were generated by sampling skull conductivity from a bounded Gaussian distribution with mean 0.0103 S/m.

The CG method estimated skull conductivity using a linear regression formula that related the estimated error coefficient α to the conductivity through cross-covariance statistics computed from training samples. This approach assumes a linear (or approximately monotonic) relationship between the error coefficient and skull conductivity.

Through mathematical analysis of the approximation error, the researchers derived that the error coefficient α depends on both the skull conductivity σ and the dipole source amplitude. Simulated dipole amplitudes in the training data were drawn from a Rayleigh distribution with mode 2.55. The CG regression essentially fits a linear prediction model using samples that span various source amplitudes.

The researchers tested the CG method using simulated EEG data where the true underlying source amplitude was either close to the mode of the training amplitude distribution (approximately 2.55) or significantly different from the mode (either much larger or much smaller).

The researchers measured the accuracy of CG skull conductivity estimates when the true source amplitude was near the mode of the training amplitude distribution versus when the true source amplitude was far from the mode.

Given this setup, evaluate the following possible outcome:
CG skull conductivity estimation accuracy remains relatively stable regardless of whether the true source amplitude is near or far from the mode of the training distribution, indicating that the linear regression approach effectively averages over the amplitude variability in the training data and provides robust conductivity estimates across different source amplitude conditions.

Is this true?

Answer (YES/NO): NO